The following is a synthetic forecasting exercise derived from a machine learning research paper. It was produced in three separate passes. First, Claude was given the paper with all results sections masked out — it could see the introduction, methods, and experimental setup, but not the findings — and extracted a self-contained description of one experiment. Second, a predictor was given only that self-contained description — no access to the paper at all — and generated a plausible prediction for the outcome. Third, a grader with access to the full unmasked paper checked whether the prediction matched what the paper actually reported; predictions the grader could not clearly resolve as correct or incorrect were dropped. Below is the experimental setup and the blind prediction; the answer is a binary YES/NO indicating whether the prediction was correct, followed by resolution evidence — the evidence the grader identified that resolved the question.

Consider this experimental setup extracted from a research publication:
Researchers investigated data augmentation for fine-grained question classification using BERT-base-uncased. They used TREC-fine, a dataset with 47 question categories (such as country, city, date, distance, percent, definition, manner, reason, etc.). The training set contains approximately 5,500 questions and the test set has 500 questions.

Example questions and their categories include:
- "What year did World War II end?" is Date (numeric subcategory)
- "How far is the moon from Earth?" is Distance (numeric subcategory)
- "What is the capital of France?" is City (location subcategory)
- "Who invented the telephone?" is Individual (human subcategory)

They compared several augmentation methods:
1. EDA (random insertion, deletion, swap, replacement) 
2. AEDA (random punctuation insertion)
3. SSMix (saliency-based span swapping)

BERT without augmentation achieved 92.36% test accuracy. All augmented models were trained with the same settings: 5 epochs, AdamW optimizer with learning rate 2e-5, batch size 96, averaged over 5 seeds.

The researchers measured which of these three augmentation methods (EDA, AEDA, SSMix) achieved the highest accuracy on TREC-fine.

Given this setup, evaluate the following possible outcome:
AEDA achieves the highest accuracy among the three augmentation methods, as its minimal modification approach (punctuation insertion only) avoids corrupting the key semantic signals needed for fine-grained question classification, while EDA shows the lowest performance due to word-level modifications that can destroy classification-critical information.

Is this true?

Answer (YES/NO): NO